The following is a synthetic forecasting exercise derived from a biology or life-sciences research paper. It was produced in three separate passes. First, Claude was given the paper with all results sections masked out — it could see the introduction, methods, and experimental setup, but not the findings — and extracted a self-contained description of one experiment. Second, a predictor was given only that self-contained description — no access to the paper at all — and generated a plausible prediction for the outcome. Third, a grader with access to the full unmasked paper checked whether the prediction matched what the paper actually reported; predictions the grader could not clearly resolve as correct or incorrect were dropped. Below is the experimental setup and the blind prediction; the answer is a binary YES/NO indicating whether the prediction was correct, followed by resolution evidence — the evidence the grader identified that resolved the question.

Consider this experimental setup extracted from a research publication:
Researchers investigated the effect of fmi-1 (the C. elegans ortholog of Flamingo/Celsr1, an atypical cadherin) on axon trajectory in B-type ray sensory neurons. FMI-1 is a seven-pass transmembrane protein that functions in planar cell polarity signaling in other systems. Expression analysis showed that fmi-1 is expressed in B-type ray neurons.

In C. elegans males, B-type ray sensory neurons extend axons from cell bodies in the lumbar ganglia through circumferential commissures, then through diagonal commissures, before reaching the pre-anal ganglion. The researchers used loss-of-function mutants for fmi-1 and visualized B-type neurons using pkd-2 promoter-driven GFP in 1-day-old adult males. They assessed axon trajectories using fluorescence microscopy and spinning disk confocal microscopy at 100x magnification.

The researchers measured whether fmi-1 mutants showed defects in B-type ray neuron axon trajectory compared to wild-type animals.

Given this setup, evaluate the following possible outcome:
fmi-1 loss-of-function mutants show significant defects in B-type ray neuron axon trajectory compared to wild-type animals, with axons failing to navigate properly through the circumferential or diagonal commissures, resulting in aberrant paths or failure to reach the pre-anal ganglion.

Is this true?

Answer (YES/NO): YES